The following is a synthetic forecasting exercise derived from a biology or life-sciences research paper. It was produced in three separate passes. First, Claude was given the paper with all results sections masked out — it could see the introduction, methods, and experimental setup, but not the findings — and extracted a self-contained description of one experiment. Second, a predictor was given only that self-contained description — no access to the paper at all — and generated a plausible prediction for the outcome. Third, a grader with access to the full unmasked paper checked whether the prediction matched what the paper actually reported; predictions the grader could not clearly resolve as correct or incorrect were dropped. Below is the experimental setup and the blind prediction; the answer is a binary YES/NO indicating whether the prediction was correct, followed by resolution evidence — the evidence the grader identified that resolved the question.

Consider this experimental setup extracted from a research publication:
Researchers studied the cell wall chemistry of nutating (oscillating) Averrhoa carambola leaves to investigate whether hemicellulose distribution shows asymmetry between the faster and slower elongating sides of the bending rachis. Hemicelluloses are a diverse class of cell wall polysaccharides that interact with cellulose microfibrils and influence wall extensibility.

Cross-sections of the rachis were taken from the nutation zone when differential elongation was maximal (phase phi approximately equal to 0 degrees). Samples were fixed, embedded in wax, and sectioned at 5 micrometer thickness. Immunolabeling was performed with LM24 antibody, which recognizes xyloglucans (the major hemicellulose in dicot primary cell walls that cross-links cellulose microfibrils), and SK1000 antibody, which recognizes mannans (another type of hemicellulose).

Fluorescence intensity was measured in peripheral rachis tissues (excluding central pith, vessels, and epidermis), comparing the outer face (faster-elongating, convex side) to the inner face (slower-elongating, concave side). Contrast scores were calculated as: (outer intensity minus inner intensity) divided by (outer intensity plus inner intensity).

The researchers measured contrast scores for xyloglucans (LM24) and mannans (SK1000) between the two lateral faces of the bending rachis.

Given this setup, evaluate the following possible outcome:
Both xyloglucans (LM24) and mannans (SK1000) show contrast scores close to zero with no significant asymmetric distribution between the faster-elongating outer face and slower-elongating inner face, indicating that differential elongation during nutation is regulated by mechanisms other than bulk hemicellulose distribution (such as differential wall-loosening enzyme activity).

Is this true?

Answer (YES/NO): NO